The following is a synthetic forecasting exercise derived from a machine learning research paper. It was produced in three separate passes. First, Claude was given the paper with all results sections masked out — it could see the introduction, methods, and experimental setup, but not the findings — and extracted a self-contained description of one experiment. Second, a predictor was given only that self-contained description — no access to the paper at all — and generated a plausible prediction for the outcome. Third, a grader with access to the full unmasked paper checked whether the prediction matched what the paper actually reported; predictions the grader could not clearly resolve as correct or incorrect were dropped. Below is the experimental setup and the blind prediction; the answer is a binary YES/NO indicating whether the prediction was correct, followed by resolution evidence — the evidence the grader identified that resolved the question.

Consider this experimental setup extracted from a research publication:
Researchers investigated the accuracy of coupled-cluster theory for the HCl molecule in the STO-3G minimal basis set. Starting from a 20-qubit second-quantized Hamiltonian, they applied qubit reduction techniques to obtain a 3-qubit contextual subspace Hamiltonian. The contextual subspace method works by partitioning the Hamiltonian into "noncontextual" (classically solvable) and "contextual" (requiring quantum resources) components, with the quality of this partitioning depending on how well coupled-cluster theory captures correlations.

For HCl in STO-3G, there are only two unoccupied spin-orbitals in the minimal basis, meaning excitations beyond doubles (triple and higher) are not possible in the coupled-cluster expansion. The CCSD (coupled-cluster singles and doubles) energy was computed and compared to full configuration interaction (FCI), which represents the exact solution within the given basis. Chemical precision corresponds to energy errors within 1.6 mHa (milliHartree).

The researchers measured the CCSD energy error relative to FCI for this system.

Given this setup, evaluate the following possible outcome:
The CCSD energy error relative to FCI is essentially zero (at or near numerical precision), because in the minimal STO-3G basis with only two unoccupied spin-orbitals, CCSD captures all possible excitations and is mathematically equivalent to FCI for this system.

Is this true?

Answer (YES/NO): YES